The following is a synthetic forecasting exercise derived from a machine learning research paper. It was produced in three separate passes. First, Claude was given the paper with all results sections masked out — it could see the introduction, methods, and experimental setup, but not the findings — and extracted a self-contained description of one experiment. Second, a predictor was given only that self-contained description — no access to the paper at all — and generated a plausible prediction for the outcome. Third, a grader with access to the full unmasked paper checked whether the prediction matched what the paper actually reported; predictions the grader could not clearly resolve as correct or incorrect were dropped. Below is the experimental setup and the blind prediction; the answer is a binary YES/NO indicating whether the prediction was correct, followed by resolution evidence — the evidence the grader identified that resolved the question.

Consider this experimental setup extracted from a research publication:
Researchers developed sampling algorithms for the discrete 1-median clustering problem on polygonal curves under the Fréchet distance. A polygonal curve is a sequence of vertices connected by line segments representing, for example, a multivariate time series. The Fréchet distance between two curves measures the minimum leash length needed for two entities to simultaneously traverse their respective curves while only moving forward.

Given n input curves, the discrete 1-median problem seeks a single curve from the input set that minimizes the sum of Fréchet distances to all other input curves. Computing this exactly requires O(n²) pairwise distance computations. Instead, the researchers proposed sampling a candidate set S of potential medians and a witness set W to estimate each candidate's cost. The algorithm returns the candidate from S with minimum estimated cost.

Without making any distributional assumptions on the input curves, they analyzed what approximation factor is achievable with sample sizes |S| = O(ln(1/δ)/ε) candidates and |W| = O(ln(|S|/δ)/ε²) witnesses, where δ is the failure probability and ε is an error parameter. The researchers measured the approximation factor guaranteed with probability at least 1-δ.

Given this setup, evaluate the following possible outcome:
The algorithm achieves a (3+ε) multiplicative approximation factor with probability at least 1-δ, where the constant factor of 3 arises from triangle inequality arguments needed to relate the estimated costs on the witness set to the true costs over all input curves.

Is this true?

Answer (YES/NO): NO